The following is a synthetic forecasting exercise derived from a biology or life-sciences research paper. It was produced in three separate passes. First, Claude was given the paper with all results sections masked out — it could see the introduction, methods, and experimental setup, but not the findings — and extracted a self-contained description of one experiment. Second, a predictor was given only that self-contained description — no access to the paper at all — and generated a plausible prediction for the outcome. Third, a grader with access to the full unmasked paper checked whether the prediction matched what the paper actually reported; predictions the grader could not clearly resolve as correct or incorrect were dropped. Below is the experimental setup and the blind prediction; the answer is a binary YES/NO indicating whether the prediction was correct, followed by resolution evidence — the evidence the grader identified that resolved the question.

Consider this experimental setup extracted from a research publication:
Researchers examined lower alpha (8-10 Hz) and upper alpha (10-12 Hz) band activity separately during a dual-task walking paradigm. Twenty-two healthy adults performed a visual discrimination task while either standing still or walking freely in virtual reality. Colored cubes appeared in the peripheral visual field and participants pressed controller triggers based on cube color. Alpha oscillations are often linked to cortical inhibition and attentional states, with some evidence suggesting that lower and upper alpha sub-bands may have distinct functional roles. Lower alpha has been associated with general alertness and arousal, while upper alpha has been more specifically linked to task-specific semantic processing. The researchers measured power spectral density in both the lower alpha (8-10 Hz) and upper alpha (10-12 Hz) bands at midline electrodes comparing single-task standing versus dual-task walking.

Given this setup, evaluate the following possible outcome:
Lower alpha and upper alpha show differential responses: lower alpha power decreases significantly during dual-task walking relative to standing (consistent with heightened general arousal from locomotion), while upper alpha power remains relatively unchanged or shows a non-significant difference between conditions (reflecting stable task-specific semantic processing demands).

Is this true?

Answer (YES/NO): NO